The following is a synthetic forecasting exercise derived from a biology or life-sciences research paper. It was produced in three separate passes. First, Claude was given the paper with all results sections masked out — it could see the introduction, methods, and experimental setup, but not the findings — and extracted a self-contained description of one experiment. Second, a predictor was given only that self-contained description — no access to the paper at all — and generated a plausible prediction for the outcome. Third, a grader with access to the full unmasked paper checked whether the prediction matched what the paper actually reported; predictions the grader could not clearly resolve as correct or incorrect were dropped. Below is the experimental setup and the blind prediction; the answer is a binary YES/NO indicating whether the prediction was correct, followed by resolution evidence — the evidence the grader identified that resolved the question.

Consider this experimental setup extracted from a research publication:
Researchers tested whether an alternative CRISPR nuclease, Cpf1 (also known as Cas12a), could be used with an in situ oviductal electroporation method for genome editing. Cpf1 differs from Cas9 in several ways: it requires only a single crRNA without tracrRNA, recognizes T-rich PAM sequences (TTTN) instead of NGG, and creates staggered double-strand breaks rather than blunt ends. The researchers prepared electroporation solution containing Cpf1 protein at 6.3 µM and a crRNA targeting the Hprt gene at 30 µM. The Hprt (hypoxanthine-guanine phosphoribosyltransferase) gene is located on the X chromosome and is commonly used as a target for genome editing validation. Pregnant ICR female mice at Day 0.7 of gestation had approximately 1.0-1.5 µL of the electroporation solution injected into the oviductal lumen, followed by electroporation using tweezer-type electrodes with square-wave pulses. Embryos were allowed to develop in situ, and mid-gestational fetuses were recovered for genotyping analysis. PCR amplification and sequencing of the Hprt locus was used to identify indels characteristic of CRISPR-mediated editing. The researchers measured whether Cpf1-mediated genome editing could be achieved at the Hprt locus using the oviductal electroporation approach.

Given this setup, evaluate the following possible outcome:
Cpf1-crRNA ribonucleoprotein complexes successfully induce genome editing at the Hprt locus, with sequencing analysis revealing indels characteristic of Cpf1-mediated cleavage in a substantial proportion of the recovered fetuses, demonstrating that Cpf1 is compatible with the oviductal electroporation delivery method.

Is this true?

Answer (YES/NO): YES